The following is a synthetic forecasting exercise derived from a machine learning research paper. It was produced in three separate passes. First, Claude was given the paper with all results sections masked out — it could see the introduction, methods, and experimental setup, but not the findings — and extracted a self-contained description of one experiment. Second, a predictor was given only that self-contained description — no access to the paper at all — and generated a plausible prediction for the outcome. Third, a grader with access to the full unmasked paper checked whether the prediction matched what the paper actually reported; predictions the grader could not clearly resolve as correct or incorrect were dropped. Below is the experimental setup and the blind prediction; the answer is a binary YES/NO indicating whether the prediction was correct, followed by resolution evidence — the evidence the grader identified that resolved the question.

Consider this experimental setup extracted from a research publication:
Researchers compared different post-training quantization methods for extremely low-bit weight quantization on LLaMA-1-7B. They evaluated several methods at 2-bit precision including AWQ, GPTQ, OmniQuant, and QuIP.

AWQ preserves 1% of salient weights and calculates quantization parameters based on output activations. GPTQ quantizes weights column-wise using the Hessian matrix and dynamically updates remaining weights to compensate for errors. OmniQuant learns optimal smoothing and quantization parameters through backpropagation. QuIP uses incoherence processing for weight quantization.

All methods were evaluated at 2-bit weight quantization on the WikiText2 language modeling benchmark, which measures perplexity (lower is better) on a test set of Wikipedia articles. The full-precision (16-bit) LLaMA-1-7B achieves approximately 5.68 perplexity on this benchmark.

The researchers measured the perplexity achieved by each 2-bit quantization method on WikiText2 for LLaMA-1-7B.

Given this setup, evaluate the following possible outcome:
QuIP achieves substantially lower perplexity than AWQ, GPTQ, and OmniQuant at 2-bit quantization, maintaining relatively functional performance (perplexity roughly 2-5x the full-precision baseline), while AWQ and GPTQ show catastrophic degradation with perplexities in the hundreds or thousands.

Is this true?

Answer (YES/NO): NO